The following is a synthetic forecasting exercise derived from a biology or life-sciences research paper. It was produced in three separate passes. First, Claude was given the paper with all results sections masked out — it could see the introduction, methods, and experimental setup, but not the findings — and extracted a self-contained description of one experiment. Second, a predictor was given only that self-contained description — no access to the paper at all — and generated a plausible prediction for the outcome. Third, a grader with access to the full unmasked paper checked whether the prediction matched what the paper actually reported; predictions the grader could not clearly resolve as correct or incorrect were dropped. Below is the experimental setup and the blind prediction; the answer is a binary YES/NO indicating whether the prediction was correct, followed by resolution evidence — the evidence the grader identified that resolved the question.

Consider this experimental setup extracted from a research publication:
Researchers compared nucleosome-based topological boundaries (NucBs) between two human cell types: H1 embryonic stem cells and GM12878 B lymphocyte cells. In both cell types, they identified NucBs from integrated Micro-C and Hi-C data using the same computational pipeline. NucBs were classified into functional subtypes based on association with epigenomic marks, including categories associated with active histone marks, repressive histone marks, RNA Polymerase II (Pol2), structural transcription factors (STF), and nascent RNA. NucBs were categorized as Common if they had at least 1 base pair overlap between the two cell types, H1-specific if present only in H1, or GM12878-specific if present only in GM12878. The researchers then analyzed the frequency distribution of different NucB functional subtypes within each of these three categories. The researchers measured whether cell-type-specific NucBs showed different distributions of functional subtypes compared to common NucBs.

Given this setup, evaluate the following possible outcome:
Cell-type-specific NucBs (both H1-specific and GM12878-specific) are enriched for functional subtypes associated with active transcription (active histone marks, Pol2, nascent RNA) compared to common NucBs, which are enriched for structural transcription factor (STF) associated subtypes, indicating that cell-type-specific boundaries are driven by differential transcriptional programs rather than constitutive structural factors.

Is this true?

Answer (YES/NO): NO